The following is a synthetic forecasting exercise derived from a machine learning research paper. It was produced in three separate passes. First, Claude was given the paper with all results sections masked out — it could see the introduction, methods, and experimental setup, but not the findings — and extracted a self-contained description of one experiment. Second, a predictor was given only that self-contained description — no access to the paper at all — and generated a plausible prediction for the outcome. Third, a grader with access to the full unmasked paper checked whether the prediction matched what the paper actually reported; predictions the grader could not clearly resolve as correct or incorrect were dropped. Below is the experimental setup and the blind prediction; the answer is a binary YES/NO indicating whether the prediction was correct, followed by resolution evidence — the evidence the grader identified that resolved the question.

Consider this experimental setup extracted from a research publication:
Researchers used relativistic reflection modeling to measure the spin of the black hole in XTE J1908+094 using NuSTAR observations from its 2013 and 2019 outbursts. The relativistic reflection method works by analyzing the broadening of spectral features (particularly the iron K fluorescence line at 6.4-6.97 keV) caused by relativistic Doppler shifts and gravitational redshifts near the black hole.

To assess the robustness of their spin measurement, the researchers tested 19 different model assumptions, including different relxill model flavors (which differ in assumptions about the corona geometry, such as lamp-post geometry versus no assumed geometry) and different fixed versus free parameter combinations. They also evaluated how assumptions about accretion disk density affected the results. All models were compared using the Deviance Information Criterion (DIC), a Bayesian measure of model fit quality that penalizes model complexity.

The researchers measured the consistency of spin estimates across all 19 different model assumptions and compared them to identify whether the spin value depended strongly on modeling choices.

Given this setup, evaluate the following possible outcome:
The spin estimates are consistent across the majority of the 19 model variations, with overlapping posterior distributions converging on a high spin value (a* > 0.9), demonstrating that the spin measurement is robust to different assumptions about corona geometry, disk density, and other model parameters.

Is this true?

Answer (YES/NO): NO